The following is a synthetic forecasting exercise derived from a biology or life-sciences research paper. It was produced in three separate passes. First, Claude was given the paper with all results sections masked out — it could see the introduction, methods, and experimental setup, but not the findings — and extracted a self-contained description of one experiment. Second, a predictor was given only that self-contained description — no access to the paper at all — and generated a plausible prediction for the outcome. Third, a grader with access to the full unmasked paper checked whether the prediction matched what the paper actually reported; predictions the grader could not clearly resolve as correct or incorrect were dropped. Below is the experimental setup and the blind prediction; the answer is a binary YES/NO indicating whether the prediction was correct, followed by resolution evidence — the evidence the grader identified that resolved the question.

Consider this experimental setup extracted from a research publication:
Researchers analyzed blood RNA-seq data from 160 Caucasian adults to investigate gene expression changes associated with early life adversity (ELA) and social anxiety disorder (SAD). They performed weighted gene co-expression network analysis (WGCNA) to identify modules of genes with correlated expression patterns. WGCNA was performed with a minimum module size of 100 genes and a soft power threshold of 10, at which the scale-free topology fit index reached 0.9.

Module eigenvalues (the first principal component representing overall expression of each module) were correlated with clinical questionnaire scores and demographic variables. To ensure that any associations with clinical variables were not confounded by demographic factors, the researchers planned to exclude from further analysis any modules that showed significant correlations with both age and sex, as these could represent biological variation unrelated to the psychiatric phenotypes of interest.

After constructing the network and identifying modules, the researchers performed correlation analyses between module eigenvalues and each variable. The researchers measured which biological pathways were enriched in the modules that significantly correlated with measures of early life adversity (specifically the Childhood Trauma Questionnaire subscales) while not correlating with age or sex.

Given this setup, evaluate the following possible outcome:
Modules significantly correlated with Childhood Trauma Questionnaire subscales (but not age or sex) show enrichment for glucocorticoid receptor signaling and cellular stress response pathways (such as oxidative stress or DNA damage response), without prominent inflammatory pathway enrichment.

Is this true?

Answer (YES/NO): NO